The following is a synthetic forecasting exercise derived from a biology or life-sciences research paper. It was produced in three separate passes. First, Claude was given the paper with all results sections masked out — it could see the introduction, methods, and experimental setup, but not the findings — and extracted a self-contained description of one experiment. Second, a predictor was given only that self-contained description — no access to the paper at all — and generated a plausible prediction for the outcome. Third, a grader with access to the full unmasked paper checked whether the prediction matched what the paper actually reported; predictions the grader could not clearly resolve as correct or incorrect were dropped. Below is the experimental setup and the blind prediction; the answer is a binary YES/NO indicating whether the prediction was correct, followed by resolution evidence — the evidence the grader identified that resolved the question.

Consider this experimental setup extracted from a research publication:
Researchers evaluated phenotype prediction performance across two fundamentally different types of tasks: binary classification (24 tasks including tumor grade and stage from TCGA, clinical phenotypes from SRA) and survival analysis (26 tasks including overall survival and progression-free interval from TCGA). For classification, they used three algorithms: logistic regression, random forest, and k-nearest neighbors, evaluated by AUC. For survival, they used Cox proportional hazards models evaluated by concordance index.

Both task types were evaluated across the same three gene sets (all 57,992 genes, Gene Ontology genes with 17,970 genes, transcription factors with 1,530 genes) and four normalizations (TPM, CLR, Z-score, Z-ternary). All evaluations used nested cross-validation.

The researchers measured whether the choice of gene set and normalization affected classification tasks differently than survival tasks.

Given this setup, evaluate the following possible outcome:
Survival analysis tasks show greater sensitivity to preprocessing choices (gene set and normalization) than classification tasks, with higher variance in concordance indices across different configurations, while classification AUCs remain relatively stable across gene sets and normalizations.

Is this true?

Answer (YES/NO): NO